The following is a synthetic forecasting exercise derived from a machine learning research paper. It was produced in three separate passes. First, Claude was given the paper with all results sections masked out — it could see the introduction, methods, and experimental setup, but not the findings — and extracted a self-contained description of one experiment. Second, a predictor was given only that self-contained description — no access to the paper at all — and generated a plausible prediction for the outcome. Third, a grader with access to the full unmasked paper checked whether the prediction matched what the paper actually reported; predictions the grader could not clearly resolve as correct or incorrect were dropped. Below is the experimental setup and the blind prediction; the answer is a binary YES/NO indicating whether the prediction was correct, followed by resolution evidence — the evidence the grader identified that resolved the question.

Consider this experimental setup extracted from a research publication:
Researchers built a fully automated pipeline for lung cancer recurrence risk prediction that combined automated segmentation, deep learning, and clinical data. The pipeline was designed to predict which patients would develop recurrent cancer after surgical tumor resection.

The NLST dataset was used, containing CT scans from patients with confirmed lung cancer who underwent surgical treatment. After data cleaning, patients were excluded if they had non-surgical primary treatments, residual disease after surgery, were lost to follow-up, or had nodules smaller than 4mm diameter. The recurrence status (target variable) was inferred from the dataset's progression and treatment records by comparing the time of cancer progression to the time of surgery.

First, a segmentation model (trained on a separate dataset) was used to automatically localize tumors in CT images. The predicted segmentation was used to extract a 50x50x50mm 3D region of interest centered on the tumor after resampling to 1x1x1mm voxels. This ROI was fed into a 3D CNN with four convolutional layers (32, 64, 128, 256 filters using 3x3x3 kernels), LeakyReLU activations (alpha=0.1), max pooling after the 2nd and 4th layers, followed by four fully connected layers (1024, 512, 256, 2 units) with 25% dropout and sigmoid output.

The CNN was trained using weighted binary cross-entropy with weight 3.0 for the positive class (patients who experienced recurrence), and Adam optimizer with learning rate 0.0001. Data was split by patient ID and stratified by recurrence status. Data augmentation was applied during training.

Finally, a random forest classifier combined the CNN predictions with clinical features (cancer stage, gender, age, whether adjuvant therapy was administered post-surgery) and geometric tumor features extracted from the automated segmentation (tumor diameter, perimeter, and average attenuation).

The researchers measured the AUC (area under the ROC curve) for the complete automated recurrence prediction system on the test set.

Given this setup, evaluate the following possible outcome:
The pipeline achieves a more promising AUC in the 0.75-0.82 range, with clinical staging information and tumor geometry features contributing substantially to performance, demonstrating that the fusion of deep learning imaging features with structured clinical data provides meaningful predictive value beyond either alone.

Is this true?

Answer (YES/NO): NO